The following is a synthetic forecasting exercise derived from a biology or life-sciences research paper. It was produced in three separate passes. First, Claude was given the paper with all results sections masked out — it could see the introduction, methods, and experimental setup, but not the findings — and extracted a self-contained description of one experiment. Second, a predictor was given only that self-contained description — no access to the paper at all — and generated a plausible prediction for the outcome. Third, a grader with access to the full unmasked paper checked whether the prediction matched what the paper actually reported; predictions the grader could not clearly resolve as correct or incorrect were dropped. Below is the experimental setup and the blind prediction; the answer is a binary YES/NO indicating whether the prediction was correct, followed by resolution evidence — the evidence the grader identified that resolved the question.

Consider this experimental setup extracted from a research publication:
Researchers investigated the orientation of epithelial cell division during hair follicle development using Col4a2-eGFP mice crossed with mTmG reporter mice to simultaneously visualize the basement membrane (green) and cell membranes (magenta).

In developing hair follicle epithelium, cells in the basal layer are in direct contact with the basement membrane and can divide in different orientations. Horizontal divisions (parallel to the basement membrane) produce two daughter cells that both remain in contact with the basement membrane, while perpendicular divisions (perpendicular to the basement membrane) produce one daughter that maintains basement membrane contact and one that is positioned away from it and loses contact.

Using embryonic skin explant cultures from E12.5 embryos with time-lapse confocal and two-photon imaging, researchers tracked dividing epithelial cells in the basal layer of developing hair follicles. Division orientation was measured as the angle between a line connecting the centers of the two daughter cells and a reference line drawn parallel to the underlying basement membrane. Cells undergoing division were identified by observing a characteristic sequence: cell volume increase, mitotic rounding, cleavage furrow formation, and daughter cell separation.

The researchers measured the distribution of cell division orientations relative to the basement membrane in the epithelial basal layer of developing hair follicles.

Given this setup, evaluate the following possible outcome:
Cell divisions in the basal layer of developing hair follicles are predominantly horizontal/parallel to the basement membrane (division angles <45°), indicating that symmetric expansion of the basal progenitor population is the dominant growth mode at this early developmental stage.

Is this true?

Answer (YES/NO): NO